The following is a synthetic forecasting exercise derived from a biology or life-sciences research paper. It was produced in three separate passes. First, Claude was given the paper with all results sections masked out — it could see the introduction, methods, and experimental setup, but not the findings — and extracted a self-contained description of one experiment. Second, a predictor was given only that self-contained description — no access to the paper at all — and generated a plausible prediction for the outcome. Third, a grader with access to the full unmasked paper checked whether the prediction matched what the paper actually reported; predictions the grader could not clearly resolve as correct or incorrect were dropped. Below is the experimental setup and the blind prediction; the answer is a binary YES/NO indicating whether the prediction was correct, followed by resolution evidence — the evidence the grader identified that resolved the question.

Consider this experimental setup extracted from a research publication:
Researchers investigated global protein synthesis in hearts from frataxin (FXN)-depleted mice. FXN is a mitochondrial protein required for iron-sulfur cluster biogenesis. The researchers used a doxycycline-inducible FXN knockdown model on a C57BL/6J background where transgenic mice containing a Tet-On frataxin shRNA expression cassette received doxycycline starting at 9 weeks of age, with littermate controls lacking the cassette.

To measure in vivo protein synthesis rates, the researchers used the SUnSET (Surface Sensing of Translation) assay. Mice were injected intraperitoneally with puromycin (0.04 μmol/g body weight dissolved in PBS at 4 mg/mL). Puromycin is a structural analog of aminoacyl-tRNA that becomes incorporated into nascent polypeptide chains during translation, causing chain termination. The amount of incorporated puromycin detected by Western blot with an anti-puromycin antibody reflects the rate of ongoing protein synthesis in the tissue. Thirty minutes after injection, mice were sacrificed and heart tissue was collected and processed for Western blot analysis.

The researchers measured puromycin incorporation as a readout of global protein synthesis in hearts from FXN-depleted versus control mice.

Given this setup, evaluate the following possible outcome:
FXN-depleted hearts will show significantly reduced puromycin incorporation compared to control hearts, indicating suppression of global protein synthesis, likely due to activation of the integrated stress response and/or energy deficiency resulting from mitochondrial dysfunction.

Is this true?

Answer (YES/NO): YES